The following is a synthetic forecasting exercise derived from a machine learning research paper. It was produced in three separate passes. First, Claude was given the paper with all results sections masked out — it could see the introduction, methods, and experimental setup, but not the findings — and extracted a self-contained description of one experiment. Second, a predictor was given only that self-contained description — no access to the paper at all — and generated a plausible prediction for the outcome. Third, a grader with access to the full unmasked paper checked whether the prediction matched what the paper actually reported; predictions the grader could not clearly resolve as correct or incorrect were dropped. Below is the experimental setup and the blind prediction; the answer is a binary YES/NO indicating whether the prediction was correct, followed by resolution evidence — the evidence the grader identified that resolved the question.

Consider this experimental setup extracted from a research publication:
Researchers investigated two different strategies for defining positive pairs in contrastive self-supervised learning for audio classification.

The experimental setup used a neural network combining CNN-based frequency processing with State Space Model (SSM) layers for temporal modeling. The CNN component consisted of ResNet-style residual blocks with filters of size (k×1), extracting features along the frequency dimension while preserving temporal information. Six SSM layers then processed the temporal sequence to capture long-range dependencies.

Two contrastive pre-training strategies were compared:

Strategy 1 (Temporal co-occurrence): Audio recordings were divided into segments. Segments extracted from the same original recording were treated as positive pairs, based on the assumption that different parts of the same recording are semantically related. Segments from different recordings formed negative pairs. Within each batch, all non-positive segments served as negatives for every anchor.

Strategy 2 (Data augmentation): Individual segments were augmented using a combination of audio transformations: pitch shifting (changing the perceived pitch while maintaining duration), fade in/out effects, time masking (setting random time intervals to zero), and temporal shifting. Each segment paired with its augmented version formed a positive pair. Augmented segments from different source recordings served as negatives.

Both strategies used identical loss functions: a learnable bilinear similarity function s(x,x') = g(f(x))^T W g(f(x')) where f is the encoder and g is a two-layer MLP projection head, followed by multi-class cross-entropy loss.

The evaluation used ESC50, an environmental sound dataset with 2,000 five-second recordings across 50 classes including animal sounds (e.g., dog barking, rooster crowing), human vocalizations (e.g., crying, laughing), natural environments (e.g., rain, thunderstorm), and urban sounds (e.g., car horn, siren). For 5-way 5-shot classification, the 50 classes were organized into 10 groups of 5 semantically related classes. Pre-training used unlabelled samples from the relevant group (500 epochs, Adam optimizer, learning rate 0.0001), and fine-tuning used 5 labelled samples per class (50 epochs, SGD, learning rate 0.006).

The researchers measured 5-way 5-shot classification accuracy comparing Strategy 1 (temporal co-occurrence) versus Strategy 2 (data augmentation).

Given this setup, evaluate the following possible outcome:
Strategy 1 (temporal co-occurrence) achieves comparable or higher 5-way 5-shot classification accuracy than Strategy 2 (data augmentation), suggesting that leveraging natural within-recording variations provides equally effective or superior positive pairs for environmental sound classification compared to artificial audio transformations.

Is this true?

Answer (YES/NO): YES